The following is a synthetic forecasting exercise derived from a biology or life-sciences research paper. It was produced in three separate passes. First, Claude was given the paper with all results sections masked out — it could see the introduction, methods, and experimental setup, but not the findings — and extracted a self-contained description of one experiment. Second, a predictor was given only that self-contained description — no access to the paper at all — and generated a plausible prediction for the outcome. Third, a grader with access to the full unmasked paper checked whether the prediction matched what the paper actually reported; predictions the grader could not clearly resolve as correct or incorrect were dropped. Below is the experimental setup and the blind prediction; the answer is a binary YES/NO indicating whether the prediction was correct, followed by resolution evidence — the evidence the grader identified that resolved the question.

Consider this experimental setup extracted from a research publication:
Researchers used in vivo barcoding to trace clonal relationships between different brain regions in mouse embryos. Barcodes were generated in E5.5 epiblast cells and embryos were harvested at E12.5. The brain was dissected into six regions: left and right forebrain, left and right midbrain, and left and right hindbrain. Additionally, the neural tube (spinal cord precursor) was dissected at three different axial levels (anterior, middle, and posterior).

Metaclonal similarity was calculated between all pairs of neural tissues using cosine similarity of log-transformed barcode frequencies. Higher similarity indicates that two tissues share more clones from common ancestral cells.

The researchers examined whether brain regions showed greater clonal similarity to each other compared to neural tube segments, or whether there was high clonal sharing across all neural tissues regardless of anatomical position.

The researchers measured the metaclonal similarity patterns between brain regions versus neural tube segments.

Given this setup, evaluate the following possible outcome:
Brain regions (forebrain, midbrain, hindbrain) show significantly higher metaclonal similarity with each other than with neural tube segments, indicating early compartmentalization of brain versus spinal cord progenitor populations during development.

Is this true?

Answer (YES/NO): NO